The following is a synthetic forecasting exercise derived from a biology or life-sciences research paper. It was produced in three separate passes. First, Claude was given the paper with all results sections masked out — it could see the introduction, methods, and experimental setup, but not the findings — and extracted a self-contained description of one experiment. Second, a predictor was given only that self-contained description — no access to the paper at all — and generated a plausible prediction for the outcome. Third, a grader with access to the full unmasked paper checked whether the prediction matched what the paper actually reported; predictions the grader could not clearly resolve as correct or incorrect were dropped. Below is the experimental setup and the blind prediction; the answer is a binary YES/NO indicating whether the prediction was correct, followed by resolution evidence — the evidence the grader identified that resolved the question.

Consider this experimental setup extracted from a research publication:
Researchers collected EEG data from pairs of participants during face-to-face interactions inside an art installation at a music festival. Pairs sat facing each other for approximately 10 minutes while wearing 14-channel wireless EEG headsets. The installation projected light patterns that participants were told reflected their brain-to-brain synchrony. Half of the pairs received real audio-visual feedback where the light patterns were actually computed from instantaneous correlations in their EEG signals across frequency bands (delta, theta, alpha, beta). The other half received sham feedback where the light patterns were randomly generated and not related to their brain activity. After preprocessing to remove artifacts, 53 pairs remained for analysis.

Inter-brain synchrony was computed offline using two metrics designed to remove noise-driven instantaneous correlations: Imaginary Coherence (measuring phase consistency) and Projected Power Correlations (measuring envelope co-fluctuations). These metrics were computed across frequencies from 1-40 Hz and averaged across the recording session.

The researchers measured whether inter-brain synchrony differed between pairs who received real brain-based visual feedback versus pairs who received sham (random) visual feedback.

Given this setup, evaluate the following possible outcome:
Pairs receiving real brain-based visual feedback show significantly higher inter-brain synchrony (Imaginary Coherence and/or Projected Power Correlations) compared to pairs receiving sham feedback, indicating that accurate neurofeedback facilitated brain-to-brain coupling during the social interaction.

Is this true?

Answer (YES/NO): NO